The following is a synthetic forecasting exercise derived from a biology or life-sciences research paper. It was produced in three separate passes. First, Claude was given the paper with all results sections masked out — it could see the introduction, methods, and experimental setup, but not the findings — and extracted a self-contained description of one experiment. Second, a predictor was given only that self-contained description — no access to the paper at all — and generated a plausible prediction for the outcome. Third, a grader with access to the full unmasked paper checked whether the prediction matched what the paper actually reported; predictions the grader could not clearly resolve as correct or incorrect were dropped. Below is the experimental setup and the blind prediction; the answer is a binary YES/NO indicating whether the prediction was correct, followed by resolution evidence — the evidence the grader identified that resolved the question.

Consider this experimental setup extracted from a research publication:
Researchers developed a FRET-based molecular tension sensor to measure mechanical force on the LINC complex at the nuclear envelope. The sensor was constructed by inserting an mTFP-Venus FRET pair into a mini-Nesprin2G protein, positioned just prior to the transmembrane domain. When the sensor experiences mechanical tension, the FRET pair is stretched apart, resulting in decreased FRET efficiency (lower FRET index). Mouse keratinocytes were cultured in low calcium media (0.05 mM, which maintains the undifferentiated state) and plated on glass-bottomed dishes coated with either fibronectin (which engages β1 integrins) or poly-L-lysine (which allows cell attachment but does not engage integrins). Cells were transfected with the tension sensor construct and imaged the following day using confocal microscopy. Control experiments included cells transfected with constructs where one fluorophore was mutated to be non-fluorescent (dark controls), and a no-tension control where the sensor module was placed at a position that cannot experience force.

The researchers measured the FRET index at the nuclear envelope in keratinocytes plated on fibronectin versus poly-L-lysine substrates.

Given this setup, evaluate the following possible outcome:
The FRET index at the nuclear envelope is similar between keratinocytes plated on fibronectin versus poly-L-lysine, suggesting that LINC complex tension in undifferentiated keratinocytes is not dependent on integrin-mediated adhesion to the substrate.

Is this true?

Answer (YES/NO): NO